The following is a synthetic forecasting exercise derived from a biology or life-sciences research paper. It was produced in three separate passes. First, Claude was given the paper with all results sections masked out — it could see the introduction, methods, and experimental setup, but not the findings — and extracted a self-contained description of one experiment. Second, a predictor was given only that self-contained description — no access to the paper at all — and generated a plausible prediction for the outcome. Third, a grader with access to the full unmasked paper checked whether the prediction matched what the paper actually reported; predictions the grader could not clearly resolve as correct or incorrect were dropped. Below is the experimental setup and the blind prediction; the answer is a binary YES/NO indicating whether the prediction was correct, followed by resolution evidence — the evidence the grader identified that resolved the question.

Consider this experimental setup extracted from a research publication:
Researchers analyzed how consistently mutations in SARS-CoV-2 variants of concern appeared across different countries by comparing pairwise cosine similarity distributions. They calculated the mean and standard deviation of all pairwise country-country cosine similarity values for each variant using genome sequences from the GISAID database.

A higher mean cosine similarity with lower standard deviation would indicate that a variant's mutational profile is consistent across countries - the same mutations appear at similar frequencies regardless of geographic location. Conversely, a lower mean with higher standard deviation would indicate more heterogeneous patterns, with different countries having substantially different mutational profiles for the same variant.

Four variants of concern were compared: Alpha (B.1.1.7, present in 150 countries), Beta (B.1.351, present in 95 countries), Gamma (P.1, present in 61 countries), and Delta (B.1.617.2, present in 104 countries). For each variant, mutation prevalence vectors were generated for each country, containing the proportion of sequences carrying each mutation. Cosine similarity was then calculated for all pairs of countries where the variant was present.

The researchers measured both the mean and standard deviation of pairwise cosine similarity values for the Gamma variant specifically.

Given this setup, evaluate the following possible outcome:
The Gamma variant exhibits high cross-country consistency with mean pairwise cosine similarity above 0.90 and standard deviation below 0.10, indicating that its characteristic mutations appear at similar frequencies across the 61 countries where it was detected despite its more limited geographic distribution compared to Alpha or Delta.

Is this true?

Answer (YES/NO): YES